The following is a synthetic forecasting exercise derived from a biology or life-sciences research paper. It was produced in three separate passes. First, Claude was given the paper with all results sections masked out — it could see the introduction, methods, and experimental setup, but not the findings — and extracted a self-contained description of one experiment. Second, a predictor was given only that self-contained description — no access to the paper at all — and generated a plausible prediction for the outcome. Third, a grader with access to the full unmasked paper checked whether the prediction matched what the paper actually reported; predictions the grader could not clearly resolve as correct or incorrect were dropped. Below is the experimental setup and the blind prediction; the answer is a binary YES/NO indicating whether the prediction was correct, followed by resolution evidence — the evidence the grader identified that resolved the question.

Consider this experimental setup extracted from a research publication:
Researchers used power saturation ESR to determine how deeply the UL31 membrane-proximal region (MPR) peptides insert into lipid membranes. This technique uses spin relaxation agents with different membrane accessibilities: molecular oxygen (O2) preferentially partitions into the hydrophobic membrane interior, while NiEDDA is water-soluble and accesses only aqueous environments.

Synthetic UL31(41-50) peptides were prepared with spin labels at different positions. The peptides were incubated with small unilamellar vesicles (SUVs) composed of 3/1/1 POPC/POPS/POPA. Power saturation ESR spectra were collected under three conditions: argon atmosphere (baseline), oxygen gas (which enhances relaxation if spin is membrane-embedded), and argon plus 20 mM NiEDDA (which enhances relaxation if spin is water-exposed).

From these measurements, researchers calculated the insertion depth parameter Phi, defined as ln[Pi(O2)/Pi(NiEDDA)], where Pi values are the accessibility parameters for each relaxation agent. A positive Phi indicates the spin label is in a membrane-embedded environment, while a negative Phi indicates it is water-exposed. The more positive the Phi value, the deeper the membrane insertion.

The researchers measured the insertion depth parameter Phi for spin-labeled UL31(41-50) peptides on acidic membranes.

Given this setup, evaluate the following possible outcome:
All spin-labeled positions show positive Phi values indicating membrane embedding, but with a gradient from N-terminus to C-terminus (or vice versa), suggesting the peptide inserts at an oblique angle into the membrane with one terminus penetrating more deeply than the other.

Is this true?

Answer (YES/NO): NO